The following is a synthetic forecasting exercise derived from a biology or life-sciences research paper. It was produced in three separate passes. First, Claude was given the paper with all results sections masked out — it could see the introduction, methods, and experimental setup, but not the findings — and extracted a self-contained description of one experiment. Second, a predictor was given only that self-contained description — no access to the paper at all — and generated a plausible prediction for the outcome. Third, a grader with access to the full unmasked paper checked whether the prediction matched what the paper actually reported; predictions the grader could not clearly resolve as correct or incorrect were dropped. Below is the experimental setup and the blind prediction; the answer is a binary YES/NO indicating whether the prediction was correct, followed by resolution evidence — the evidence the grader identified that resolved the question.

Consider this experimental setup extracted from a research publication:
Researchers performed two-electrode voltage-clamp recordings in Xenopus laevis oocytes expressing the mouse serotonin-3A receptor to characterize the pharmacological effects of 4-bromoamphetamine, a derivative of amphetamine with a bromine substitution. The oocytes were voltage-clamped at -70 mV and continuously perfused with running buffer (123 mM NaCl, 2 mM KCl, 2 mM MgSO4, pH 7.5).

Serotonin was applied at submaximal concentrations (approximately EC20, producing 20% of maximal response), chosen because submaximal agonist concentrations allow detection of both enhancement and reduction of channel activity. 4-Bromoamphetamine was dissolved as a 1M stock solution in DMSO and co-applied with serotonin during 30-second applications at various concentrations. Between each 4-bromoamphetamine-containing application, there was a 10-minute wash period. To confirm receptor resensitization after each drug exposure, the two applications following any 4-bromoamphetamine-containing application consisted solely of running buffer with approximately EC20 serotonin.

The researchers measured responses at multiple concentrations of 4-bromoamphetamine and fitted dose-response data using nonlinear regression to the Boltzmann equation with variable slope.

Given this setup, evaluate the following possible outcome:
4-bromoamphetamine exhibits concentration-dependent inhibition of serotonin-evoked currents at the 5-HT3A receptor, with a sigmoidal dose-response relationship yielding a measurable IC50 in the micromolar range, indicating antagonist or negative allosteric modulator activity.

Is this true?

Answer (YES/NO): NO